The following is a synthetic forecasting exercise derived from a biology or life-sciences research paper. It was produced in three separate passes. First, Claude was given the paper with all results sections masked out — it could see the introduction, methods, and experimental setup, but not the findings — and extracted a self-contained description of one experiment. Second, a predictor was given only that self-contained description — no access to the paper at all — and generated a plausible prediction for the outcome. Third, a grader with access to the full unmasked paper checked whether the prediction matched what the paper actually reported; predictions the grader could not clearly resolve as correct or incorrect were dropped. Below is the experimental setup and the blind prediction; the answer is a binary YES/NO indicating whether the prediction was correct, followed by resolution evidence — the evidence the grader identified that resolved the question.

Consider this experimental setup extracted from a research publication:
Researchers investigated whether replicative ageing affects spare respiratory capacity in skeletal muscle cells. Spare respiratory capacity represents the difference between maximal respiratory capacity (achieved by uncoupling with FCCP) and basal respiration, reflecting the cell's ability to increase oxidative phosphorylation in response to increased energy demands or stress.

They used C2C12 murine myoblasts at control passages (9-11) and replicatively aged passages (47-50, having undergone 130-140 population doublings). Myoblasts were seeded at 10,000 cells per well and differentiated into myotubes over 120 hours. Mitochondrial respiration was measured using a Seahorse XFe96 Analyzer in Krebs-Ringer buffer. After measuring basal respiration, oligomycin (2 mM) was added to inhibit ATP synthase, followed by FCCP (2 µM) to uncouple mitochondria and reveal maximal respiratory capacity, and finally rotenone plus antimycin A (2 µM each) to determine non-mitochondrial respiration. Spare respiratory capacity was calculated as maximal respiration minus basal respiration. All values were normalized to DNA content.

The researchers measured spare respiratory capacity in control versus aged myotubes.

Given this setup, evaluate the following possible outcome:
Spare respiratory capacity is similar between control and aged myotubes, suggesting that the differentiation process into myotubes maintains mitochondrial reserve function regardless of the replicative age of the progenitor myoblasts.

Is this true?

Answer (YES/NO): NO